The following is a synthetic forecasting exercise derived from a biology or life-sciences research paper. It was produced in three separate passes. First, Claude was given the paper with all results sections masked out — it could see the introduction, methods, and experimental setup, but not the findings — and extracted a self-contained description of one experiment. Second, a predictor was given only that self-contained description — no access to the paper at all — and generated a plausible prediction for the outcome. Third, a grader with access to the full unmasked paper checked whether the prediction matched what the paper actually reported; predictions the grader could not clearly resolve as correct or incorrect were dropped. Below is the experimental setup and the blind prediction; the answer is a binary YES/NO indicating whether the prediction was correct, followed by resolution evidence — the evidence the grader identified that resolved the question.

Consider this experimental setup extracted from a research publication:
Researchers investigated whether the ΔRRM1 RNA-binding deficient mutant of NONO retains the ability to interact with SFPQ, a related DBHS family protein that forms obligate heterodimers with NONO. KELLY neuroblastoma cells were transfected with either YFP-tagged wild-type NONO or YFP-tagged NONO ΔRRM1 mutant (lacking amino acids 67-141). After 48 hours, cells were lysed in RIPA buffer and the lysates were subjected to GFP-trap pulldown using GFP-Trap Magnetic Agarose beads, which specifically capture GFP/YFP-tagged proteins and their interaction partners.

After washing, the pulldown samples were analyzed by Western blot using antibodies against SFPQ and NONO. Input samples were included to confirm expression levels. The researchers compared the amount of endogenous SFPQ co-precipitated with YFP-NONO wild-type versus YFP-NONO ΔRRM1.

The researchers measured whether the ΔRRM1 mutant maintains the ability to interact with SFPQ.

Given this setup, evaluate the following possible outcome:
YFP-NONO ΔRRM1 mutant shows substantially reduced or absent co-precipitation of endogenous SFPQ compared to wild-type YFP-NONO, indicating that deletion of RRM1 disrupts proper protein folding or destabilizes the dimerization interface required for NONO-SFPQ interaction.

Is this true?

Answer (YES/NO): NO